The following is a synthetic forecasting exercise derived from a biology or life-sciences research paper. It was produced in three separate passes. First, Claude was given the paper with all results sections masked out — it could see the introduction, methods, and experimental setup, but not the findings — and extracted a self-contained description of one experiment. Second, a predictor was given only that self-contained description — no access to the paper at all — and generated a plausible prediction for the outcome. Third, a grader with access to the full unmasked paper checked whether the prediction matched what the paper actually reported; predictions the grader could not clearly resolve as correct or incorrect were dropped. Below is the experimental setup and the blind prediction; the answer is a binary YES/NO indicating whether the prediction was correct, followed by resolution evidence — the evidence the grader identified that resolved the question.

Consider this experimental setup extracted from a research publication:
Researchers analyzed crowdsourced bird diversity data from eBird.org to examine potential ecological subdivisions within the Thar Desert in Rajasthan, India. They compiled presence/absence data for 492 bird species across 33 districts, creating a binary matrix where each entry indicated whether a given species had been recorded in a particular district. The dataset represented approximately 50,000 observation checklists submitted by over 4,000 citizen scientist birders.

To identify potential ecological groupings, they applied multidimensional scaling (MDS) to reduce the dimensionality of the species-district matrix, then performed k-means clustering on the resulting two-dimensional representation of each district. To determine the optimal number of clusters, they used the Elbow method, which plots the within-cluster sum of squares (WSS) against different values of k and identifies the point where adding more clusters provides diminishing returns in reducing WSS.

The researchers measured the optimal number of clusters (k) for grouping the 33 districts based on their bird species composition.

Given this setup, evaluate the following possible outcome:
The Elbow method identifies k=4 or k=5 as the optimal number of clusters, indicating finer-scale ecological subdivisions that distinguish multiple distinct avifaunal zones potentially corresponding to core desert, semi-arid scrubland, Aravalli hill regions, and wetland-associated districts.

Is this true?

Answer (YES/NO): YES